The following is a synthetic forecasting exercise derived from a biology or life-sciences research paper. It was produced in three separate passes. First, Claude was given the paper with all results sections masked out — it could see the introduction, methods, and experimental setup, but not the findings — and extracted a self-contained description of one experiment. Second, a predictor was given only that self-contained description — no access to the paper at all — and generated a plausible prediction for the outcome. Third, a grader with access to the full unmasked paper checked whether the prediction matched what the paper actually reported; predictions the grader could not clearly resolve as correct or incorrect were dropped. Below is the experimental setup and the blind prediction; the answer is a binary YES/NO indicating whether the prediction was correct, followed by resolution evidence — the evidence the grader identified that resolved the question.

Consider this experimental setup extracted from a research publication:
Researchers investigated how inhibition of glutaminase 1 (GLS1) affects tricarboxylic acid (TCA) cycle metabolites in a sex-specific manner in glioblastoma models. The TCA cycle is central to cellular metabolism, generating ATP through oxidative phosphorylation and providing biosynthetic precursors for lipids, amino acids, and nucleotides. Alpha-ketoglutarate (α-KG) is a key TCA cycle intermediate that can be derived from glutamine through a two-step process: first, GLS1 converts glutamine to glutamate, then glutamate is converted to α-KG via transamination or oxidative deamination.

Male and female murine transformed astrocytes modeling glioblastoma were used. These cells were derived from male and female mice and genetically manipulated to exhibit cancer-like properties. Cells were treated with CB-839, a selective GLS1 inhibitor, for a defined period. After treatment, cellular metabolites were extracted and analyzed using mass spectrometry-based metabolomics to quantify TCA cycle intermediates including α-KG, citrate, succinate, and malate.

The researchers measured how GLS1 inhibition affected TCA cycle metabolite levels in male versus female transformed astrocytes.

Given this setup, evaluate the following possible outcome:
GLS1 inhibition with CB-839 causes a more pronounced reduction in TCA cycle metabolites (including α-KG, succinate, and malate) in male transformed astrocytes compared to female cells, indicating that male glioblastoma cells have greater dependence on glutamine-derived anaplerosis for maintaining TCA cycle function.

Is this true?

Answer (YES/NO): YES